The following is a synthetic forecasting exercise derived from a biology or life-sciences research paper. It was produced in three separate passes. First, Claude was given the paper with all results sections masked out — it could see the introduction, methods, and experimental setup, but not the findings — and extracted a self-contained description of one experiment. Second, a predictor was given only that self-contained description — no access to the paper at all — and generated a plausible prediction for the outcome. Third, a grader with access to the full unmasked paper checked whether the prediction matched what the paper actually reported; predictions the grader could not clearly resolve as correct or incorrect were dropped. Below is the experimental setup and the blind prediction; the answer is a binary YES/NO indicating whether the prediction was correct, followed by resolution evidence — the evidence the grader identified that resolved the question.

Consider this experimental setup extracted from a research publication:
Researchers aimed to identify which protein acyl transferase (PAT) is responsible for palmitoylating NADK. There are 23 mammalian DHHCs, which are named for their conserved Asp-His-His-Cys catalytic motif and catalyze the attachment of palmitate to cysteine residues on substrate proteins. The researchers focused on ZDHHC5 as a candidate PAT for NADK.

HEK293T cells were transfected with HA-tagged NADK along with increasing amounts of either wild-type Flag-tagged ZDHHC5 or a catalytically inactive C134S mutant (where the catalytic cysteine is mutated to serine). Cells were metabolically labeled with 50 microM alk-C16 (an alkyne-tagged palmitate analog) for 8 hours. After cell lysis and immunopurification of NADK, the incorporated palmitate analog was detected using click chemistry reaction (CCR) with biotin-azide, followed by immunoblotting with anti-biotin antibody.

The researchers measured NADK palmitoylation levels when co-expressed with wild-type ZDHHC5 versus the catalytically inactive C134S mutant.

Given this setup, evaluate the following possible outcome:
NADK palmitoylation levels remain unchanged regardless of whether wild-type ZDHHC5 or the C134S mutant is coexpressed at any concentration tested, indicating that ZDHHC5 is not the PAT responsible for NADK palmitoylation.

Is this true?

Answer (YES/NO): NO